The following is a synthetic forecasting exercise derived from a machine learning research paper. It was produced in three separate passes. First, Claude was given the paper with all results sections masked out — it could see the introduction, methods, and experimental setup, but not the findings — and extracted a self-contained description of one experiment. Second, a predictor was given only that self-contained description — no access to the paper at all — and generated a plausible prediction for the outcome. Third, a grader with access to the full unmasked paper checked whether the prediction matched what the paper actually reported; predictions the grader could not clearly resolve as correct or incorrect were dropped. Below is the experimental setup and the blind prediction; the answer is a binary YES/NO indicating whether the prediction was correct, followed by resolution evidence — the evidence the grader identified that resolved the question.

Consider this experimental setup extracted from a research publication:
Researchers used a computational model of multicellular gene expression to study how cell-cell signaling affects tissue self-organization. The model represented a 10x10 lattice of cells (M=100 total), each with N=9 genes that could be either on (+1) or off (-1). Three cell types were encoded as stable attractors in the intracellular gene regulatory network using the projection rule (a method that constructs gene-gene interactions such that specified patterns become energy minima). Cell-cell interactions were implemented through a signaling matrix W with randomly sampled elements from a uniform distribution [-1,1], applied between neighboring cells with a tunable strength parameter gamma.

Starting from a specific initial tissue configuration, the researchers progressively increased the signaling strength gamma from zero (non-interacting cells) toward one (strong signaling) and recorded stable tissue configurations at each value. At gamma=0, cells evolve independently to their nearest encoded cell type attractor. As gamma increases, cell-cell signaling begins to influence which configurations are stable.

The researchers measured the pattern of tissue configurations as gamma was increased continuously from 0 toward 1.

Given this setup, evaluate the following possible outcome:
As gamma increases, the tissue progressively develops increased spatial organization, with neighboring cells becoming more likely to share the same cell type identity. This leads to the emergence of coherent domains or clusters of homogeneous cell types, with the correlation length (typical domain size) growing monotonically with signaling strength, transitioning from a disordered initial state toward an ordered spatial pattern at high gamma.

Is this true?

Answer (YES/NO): NO